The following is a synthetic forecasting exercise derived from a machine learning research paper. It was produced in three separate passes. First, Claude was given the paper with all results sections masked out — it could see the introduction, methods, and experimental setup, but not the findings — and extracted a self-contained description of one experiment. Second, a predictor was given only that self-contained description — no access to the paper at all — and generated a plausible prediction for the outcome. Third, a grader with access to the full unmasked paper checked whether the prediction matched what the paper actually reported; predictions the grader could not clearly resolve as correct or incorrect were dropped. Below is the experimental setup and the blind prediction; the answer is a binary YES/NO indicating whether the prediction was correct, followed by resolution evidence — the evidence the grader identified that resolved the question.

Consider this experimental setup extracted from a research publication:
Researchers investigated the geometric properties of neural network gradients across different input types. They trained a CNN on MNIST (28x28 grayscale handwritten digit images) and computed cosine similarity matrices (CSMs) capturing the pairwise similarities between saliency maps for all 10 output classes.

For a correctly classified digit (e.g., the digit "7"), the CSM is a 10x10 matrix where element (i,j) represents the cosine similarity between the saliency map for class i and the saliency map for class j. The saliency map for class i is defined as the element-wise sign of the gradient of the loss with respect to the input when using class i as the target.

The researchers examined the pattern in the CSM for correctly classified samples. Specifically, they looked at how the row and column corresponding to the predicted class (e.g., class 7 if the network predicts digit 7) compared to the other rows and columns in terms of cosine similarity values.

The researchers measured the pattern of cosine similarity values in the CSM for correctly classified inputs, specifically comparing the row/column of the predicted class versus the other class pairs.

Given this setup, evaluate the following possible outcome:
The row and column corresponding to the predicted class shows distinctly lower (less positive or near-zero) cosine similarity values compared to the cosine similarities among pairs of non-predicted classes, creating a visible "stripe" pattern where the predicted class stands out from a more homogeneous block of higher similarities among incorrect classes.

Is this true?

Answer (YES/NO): YES